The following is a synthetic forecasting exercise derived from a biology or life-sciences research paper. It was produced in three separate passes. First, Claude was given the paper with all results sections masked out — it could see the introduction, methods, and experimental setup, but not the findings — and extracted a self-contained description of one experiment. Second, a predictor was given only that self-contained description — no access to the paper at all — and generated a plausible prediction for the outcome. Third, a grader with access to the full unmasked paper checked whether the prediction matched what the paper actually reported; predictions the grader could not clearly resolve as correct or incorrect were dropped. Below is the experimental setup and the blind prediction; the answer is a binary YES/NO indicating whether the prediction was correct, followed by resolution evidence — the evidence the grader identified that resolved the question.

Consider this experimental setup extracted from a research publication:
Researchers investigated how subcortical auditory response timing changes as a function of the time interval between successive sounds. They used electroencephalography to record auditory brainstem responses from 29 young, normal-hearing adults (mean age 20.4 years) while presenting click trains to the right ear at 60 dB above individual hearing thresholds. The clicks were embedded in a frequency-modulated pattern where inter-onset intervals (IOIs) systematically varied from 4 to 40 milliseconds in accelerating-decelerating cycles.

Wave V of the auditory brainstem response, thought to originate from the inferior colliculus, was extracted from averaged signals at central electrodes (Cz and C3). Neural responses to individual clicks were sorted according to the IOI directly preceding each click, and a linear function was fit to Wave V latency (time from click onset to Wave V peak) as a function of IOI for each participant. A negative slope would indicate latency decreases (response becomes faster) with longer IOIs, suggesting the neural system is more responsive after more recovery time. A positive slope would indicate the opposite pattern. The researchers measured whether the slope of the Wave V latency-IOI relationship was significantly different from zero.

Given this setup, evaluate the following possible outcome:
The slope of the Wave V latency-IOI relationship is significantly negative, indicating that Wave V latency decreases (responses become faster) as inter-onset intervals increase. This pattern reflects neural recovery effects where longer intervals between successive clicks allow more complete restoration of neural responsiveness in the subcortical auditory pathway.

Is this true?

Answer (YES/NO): YES